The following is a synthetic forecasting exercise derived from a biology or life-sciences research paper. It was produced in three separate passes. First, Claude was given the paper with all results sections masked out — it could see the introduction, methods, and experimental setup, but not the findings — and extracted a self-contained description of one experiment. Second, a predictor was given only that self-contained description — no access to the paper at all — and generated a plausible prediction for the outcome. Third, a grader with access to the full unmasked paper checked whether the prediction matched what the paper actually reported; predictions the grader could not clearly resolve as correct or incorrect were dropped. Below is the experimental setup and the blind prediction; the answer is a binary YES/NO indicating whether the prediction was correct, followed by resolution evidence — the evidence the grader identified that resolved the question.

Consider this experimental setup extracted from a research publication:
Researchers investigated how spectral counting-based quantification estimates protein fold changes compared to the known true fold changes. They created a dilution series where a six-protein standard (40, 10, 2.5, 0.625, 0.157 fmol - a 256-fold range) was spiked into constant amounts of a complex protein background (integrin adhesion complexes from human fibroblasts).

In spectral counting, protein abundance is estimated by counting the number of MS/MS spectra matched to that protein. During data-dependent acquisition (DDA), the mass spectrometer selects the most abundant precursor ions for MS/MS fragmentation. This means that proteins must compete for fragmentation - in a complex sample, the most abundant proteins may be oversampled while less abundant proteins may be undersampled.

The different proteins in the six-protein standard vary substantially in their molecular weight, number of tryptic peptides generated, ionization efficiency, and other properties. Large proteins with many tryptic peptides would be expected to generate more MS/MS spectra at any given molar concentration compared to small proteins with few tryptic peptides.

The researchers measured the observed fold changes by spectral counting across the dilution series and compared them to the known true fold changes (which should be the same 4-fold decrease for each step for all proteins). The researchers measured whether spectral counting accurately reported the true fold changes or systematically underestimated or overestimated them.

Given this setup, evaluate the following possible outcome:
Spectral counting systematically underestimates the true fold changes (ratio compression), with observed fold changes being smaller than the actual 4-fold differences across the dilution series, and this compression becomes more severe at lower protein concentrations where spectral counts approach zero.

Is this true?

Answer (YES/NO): YES